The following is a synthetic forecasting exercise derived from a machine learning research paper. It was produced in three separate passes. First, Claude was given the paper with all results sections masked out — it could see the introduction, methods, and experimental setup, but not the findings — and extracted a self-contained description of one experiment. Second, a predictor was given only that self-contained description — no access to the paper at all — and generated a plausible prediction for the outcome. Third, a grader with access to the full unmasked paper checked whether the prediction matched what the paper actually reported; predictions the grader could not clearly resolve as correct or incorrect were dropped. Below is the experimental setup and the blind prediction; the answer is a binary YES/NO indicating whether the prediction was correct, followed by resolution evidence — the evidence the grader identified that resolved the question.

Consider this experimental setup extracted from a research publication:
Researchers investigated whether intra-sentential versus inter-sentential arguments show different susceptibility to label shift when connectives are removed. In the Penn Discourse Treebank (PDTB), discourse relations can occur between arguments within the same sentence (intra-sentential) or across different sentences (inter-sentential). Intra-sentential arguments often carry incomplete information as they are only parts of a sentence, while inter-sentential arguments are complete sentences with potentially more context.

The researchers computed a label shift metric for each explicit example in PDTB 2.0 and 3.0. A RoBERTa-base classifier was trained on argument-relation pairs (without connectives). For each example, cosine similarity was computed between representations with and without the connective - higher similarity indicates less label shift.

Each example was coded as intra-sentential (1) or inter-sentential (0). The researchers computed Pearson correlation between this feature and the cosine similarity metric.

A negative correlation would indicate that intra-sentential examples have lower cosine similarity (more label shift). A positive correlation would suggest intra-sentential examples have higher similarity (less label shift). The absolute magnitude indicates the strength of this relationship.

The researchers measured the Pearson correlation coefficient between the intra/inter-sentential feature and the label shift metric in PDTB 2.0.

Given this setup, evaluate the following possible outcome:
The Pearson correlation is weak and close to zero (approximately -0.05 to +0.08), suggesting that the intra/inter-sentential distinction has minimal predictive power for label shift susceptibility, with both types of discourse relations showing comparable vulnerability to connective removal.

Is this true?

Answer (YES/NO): NO